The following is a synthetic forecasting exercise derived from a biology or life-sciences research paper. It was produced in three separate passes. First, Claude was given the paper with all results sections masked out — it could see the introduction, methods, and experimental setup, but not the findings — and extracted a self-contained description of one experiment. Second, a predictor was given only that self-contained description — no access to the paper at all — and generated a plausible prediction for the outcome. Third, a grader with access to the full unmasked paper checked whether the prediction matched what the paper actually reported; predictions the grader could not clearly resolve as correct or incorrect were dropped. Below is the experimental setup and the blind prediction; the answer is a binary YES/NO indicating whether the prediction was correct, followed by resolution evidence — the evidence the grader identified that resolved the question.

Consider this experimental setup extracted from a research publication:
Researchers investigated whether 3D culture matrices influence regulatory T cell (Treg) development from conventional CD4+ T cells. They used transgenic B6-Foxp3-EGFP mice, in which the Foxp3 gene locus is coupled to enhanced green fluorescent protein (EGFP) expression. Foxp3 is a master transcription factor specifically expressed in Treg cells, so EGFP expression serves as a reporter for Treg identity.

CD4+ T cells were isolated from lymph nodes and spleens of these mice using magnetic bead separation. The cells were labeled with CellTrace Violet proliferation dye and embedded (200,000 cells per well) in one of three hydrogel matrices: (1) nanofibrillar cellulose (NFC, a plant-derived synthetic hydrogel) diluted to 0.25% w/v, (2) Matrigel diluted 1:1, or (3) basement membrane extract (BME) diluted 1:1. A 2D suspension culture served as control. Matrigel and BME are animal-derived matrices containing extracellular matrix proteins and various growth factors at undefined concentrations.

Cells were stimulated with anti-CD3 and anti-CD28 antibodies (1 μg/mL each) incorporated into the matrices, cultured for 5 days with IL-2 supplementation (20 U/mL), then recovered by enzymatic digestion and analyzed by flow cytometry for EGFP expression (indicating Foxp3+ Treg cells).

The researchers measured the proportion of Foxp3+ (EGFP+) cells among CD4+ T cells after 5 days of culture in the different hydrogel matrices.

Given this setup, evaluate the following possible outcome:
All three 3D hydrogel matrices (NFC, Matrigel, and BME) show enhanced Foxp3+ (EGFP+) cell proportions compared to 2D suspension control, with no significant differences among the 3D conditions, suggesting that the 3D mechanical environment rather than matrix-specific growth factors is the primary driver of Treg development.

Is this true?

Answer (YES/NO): NO